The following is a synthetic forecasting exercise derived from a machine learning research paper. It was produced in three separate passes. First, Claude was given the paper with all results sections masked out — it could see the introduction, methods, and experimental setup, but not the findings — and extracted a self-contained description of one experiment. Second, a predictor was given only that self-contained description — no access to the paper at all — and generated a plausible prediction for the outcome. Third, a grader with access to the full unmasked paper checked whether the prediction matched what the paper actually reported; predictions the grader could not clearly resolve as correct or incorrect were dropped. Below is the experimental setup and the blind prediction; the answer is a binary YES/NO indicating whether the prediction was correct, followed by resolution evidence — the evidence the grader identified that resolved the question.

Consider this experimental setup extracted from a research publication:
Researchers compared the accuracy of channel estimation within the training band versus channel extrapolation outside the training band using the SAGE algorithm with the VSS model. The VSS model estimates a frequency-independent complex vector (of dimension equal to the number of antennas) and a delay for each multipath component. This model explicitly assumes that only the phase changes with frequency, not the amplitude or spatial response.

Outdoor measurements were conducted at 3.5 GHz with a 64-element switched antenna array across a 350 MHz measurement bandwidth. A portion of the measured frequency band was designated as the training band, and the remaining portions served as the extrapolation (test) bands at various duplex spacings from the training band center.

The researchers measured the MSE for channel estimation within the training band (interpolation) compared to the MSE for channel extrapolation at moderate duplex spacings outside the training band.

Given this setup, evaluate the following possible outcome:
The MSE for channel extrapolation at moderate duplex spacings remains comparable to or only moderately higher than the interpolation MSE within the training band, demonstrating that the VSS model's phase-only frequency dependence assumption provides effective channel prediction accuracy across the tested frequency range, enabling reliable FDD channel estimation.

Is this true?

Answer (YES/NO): NO